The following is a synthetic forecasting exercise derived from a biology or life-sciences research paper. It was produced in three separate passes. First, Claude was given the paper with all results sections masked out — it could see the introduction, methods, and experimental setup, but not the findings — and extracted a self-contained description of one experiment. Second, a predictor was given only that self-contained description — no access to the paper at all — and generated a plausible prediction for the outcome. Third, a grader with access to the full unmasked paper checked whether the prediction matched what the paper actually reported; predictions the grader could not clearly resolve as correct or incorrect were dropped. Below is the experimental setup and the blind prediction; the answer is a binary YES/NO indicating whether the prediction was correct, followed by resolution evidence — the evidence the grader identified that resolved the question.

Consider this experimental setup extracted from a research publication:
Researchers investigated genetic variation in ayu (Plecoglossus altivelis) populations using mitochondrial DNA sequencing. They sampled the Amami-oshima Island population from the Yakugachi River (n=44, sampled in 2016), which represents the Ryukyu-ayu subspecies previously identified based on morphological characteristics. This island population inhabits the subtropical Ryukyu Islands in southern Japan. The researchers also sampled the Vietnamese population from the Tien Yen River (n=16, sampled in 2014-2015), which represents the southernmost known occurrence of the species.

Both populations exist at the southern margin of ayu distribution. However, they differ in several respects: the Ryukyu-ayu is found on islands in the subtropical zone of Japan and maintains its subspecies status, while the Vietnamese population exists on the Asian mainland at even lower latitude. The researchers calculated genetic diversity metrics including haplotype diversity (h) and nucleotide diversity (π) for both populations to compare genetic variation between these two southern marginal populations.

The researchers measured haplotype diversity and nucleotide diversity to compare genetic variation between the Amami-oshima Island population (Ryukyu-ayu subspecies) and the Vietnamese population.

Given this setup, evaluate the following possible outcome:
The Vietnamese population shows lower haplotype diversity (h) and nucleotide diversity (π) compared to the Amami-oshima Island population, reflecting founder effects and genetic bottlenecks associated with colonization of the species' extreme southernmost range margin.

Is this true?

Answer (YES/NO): NO